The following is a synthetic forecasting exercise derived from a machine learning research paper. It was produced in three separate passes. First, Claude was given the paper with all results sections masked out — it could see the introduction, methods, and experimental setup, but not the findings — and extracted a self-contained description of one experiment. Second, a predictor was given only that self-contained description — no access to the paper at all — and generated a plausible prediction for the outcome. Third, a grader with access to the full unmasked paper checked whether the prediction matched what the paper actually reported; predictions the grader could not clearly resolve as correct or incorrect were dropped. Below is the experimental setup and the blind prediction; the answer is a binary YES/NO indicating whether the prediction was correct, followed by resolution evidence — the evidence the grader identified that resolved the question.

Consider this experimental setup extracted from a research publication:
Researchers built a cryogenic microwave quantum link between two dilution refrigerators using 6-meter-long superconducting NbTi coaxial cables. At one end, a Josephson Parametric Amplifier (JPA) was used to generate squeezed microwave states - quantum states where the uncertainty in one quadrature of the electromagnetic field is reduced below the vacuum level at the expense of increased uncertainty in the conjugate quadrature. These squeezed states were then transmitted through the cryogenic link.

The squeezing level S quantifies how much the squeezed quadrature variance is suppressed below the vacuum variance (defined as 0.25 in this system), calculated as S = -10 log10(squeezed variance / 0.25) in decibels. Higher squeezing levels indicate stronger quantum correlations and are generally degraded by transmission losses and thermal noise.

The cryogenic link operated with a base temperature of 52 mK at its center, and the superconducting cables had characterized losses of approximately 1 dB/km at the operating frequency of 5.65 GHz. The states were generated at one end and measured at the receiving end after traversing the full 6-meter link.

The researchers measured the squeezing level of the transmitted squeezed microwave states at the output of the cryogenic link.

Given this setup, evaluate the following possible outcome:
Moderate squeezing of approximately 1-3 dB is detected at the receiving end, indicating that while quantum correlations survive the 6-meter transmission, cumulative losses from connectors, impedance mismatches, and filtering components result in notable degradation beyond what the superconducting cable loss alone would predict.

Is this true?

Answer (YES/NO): YES